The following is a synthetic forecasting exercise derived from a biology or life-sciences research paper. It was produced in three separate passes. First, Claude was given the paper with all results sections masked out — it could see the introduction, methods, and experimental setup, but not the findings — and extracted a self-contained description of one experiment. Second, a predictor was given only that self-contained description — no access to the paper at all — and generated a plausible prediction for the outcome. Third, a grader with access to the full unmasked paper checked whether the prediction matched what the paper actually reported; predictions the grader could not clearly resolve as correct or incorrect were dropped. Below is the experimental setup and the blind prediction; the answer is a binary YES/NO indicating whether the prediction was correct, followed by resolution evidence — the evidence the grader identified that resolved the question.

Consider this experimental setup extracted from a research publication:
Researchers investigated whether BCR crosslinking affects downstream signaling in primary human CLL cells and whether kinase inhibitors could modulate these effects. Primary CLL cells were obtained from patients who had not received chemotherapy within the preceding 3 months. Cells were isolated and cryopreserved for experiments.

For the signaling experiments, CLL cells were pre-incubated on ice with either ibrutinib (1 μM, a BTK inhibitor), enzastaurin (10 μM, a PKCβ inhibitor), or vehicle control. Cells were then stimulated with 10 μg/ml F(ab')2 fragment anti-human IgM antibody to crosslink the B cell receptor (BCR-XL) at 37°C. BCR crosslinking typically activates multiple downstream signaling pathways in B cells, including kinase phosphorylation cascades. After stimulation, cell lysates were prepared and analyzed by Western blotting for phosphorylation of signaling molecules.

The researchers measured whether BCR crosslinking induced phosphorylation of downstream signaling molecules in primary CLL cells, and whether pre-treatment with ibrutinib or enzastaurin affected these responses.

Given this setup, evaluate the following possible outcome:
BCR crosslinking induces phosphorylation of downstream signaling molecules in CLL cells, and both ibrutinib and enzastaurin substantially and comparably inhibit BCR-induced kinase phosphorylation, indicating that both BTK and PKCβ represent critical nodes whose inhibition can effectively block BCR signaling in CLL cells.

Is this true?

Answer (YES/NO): NO